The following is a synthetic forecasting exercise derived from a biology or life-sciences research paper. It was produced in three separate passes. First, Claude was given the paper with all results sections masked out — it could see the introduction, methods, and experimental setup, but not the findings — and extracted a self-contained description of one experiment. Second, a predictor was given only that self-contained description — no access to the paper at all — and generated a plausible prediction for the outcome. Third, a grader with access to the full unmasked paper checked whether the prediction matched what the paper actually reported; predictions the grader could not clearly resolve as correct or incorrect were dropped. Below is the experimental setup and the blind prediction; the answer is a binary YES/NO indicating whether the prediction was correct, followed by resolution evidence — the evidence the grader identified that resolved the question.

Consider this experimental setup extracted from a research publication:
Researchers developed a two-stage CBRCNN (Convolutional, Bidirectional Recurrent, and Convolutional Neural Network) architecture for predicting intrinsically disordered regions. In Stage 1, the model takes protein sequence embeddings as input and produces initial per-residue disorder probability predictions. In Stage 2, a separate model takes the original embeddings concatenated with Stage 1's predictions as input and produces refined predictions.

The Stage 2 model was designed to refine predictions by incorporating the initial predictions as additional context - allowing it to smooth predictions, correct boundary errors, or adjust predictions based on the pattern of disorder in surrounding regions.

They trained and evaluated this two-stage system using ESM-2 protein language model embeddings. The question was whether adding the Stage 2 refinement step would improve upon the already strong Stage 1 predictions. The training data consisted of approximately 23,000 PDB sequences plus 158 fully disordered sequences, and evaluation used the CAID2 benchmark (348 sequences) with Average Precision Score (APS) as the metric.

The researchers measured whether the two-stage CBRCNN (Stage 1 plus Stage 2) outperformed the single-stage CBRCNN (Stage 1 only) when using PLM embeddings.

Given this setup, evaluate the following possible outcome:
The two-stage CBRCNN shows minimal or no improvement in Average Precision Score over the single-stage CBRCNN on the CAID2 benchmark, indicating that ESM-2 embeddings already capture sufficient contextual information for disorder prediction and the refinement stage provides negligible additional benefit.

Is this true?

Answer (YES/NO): NO